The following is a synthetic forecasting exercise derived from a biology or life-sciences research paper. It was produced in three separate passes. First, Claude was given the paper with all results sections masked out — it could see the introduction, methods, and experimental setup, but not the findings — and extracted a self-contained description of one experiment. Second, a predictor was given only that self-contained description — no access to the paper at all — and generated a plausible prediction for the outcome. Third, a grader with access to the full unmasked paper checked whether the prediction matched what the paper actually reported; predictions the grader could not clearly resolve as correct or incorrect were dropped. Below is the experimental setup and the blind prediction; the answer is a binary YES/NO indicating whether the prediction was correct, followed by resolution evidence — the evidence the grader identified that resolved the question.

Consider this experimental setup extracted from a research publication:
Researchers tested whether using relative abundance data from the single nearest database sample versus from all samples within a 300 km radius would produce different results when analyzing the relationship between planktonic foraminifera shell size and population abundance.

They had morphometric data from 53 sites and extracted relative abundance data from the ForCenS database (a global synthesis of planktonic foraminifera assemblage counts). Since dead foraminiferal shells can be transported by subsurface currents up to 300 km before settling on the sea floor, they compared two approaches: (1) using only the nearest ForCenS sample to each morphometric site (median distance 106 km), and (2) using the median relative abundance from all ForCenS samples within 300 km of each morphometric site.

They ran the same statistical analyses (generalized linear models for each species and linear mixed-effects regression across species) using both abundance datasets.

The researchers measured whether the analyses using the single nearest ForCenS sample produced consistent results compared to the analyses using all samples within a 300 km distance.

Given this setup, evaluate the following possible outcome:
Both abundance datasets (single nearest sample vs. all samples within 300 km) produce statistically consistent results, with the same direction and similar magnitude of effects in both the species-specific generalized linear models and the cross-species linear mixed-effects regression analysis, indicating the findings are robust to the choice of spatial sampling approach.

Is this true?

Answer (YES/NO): YES